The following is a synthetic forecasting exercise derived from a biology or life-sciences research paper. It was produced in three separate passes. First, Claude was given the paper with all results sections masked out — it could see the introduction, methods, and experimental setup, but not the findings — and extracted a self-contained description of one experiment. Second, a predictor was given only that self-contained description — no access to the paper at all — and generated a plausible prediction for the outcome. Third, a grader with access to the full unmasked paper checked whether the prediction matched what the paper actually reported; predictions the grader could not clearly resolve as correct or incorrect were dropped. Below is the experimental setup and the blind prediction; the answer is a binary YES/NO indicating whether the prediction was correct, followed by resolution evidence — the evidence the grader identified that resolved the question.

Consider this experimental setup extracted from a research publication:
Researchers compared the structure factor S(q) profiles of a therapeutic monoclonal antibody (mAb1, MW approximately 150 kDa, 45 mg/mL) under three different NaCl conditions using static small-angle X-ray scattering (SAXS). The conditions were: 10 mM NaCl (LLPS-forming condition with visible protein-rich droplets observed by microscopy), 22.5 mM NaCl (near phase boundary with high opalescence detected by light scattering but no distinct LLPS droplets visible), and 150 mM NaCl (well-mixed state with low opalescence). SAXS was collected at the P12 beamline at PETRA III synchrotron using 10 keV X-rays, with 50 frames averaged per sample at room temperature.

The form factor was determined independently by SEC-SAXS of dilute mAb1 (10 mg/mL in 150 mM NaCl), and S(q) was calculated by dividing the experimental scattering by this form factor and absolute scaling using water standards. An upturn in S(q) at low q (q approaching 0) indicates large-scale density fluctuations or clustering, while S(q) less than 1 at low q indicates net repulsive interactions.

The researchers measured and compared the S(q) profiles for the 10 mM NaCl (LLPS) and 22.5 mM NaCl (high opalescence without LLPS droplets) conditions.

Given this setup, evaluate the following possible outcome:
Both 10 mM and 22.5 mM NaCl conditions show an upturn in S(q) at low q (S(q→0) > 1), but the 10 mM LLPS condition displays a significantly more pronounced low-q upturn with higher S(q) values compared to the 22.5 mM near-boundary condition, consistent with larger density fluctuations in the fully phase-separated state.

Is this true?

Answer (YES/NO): NO